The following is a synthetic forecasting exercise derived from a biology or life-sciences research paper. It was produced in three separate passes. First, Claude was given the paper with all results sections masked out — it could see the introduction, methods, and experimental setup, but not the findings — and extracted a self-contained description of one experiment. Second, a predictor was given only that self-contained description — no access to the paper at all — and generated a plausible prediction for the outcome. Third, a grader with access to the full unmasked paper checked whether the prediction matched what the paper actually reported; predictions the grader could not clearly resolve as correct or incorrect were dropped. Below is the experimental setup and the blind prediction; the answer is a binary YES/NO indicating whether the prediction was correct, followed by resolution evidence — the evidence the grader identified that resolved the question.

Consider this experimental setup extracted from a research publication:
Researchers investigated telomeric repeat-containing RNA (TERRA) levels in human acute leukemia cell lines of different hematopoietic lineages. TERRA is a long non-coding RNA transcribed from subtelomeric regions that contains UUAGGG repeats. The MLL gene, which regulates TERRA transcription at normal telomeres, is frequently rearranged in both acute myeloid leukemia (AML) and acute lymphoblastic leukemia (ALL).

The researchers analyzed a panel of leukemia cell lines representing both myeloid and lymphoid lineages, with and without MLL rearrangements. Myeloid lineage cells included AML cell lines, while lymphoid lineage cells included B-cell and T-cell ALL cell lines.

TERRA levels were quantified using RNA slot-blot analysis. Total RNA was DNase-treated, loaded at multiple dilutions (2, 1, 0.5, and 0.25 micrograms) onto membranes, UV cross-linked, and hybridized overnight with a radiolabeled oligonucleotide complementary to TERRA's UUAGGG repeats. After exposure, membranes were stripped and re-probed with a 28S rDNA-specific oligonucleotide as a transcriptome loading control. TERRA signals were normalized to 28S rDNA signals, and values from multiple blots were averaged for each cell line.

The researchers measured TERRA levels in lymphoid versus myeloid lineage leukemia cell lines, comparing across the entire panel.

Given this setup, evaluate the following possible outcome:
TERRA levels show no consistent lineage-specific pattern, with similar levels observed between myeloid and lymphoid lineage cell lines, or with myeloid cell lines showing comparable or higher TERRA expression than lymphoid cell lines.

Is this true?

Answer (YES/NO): NO